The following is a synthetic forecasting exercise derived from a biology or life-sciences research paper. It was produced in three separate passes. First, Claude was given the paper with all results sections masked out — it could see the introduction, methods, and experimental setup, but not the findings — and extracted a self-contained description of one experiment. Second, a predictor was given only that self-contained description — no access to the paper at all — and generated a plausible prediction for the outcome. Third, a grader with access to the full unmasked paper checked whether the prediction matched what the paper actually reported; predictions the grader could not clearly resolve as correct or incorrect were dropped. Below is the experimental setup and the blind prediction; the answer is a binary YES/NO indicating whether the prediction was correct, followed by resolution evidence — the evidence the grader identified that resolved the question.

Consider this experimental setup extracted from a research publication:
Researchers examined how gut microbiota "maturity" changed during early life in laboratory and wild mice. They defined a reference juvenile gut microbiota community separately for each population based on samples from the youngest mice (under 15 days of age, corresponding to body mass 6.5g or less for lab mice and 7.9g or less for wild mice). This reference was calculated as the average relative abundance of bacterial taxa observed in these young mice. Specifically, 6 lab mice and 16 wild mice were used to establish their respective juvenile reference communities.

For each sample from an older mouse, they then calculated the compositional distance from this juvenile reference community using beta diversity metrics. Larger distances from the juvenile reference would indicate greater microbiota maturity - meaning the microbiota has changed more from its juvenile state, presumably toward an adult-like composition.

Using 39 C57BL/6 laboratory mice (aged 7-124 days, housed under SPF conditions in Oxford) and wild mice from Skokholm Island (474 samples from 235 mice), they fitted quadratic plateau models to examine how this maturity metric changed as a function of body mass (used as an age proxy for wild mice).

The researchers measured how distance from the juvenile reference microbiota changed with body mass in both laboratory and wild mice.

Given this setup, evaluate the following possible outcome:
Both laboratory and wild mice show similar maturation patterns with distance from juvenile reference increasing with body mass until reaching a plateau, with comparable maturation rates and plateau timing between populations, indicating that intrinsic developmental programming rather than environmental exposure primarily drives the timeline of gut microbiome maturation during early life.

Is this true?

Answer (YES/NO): YES